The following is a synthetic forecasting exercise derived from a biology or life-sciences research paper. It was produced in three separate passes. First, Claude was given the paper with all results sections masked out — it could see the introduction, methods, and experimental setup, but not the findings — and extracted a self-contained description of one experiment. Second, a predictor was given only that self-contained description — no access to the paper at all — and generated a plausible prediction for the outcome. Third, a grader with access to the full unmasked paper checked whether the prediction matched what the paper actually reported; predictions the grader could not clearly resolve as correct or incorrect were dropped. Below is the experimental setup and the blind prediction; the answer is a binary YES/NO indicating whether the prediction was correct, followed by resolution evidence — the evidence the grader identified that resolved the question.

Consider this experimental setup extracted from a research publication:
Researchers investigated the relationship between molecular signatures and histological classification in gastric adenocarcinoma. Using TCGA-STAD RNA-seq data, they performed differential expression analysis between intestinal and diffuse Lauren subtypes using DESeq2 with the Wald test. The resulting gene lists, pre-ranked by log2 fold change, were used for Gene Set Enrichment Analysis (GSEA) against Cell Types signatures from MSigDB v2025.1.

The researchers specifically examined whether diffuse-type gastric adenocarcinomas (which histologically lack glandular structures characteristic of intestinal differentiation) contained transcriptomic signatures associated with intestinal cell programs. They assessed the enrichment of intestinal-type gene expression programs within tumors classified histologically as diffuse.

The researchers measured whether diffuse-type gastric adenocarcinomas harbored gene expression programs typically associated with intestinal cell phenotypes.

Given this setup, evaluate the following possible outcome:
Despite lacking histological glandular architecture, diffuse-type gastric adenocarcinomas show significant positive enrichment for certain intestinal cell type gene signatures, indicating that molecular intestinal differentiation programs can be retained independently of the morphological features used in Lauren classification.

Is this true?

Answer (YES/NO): YES